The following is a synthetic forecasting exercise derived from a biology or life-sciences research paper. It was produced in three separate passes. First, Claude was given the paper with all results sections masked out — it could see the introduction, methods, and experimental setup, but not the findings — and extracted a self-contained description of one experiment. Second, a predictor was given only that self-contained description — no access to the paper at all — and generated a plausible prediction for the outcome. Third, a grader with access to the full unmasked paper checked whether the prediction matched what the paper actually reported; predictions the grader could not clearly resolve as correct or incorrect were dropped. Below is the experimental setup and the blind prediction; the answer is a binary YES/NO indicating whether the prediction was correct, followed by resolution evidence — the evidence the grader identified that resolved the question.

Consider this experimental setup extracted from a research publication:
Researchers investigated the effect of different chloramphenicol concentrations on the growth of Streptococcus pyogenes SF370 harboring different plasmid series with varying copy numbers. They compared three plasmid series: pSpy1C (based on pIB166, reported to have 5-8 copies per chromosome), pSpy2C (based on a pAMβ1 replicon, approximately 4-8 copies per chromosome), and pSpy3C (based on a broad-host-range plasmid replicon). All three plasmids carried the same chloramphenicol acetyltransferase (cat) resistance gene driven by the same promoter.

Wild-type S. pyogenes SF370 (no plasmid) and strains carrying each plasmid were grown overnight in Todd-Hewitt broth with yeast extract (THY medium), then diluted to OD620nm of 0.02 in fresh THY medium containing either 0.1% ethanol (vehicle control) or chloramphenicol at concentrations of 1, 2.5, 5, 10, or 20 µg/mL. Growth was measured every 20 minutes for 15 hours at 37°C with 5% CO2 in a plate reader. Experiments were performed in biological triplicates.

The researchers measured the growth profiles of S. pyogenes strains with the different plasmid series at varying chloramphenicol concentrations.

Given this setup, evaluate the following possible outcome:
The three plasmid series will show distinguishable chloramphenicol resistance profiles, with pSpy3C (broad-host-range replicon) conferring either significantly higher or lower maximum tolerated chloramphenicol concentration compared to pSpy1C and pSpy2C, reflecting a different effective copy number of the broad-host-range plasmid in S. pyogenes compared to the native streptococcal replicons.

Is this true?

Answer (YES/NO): NO